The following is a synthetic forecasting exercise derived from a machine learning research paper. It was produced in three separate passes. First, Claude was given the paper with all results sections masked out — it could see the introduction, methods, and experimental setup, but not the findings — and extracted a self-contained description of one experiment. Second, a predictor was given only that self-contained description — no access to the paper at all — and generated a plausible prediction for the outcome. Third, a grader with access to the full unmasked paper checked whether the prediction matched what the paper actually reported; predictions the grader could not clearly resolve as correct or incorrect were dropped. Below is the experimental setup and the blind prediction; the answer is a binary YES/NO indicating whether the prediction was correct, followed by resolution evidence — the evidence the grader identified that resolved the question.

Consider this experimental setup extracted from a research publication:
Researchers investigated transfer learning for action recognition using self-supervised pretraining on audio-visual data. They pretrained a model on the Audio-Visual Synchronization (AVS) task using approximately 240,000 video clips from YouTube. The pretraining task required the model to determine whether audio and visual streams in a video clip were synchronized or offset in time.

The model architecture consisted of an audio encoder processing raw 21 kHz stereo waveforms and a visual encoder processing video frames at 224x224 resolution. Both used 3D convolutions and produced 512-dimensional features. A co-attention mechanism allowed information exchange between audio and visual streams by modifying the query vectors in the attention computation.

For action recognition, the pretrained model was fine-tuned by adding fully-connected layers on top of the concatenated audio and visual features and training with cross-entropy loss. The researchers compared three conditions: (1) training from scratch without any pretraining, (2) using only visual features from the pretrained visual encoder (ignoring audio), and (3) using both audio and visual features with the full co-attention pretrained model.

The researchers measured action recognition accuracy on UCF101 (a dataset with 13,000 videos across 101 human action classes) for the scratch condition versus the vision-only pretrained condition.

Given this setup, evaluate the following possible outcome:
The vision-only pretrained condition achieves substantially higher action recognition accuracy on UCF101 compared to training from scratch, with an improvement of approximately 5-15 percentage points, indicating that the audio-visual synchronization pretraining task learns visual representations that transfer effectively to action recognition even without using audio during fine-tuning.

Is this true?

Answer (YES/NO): YES